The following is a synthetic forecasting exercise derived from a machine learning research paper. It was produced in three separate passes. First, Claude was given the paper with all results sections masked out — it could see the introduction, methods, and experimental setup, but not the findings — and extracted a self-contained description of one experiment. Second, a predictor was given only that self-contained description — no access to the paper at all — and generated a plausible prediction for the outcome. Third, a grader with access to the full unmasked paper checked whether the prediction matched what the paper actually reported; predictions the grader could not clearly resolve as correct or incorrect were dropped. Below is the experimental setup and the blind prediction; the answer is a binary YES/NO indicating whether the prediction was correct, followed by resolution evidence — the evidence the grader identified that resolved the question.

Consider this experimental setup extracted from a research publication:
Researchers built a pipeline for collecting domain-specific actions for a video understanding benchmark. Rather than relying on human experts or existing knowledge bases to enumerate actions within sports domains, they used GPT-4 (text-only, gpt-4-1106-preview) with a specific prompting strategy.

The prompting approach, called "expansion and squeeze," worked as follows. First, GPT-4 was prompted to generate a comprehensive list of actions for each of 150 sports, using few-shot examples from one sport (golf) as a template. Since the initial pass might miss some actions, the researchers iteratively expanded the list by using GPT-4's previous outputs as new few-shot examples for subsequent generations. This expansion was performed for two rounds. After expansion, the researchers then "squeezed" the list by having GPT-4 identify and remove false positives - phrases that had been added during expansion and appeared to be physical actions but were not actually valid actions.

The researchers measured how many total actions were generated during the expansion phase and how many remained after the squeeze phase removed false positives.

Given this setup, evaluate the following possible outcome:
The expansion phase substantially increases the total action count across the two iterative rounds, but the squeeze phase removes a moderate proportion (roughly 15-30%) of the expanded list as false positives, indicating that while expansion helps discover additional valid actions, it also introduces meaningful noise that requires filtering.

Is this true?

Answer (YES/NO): NO